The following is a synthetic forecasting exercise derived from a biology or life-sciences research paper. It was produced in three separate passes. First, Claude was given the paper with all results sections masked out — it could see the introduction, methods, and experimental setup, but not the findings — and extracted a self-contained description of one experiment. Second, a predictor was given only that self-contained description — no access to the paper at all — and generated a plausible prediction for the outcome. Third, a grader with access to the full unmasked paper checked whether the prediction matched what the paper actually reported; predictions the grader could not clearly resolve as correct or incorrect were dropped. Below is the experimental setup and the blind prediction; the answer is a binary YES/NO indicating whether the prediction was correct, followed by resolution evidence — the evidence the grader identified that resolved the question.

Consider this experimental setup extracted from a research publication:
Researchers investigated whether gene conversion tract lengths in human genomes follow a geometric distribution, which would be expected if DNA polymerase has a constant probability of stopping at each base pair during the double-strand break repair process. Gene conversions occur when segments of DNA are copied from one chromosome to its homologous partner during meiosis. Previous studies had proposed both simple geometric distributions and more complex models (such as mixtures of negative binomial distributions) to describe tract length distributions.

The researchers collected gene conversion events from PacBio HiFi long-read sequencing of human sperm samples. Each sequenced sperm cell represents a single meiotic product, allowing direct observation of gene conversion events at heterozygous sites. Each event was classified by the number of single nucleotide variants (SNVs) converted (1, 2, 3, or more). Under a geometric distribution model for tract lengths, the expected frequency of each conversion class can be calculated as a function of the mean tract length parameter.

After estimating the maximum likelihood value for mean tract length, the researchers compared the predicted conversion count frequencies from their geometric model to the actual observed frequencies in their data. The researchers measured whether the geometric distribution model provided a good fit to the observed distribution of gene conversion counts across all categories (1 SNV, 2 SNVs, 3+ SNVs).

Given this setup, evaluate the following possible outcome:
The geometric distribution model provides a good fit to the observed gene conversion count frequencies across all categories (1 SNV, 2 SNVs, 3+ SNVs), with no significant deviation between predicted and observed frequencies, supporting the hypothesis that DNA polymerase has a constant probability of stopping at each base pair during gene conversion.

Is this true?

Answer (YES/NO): YES